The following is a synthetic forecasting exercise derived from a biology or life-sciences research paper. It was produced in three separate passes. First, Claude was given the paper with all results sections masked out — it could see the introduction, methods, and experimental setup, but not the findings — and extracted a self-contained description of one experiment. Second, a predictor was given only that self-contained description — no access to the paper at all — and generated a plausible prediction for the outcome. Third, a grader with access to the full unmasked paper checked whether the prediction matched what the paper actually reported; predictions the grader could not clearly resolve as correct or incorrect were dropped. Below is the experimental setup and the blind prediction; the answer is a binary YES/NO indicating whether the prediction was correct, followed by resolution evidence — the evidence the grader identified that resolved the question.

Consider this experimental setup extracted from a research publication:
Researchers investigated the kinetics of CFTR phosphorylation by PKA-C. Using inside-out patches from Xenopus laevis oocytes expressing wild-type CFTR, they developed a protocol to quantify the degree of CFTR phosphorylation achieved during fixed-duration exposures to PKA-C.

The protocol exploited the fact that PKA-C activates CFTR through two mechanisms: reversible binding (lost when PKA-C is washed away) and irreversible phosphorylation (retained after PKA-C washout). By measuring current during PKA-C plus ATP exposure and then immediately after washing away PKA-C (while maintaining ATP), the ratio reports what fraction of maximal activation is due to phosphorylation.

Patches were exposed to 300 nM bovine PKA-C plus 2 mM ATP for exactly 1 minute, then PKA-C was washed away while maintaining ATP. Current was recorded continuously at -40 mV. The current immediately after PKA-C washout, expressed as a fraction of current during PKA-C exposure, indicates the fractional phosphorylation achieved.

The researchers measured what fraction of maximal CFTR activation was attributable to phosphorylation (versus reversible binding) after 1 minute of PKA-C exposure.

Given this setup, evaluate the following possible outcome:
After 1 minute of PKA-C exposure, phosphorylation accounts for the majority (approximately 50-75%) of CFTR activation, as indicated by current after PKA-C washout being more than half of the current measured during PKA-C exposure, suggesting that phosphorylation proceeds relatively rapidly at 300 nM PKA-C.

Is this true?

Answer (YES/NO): NO